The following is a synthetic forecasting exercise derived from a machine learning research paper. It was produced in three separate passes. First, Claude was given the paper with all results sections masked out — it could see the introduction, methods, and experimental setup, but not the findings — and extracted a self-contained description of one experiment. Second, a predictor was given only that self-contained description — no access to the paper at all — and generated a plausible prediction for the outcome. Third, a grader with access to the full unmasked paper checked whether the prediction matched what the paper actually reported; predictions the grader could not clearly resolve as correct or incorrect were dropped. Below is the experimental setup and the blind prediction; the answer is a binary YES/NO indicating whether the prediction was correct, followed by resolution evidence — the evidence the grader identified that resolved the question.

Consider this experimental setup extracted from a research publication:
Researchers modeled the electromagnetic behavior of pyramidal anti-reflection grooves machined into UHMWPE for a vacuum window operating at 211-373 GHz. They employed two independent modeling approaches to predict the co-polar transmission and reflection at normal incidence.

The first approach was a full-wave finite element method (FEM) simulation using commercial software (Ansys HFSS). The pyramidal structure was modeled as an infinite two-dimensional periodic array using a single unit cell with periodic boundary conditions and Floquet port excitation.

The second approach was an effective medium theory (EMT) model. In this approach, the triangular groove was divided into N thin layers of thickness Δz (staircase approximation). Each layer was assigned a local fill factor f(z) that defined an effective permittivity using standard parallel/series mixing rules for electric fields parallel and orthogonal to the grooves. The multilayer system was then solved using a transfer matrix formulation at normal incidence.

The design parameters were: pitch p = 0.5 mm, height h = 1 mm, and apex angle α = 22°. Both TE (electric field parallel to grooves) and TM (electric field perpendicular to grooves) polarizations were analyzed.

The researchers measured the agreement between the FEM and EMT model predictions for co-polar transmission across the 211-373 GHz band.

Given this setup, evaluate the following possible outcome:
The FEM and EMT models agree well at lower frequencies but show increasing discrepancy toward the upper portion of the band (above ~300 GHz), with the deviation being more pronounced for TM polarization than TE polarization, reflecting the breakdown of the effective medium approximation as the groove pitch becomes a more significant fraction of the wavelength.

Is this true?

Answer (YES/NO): NO